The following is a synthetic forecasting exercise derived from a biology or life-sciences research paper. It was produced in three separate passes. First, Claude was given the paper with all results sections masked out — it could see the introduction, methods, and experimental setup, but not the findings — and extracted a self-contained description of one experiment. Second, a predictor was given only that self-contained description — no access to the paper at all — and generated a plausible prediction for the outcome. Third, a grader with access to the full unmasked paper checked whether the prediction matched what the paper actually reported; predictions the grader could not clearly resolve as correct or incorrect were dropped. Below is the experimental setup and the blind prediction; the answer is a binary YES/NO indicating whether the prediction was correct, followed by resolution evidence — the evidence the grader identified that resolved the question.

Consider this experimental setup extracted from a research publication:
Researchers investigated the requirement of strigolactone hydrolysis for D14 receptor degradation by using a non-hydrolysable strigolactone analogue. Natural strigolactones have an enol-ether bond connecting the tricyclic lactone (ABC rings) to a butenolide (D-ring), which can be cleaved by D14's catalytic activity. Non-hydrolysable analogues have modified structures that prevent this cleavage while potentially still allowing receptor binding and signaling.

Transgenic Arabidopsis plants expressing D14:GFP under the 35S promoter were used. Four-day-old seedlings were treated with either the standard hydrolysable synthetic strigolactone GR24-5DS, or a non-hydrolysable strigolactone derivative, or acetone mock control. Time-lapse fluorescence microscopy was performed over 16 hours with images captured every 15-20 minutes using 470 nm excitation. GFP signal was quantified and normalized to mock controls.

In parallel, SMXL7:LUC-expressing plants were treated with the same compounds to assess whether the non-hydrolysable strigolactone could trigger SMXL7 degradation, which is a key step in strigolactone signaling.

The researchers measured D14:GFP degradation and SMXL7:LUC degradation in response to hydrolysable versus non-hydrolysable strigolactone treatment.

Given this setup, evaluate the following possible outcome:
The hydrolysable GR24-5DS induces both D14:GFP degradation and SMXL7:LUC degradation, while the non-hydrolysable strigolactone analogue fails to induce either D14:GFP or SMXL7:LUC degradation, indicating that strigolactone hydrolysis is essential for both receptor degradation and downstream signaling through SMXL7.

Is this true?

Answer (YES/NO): NO